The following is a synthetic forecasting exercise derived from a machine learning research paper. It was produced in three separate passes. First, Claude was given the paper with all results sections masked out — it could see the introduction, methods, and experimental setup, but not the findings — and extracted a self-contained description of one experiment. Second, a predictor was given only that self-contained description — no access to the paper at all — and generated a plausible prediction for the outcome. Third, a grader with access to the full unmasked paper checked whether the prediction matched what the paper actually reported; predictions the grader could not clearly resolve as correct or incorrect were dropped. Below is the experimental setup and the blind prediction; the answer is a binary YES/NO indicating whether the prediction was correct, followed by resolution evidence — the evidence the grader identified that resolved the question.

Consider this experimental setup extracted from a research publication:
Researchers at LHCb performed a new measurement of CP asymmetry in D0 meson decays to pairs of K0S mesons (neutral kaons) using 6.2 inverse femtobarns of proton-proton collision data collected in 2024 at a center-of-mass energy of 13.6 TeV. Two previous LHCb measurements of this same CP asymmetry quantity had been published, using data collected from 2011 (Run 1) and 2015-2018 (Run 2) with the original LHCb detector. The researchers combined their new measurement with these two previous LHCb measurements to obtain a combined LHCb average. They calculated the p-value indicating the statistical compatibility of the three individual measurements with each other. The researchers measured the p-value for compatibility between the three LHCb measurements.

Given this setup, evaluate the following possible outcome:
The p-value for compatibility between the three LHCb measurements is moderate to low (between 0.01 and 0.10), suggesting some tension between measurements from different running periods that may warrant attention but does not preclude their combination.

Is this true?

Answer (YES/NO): YES